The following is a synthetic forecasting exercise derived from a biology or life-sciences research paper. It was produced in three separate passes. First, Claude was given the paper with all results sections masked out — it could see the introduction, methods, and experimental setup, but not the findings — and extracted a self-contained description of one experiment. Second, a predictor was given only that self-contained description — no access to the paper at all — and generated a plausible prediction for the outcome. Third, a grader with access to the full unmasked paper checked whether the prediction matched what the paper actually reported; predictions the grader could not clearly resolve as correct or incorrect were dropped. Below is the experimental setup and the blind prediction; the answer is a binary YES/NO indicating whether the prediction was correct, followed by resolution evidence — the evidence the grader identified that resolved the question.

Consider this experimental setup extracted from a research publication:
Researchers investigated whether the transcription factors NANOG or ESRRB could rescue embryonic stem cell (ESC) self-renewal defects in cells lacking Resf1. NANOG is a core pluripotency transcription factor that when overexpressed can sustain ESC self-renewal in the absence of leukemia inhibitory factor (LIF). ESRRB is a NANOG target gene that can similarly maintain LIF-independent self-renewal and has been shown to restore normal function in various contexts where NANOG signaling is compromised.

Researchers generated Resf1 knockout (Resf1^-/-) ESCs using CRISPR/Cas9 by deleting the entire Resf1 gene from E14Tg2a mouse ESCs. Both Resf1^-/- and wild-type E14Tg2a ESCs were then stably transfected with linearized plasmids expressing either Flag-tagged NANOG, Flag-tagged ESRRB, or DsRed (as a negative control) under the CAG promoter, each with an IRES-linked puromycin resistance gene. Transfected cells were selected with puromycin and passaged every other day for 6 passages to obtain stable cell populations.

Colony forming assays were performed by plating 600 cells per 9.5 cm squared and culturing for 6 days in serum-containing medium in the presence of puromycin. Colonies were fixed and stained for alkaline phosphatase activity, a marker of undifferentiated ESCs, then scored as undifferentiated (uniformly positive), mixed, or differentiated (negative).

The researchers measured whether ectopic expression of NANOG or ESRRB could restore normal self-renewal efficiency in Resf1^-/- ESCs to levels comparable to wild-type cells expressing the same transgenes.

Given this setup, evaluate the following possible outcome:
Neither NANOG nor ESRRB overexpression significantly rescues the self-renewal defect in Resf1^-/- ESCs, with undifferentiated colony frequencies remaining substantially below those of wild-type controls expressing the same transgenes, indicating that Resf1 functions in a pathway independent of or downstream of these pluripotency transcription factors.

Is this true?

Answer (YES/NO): NO